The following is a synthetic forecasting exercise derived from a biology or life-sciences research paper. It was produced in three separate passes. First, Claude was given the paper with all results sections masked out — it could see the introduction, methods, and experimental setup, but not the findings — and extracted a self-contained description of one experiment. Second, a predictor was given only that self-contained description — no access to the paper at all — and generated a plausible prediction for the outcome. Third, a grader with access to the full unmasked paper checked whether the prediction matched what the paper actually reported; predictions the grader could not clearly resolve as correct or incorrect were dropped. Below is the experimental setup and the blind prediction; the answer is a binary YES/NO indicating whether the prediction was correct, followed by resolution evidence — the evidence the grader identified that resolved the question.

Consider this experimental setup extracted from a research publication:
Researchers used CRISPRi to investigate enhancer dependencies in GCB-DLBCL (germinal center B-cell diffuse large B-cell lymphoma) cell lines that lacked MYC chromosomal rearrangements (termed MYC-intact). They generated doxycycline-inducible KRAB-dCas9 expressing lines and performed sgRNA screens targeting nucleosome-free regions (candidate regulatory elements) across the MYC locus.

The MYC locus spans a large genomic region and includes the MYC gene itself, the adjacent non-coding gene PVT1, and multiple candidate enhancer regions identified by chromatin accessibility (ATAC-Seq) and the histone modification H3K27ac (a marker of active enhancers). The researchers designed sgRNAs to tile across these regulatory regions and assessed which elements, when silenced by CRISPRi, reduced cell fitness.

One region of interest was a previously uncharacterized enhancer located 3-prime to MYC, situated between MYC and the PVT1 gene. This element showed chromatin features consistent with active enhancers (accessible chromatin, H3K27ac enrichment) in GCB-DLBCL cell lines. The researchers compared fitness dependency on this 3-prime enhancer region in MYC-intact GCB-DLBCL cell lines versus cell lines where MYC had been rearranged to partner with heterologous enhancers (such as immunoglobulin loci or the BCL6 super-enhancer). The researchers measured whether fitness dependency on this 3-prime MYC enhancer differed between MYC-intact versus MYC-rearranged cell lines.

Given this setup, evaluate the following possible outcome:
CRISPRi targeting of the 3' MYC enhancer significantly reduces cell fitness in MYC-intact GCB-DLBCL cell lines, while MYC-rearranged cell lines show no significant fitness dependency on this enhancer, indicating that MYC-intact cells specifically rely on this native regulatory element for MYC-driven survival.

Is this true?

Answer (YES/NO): YES